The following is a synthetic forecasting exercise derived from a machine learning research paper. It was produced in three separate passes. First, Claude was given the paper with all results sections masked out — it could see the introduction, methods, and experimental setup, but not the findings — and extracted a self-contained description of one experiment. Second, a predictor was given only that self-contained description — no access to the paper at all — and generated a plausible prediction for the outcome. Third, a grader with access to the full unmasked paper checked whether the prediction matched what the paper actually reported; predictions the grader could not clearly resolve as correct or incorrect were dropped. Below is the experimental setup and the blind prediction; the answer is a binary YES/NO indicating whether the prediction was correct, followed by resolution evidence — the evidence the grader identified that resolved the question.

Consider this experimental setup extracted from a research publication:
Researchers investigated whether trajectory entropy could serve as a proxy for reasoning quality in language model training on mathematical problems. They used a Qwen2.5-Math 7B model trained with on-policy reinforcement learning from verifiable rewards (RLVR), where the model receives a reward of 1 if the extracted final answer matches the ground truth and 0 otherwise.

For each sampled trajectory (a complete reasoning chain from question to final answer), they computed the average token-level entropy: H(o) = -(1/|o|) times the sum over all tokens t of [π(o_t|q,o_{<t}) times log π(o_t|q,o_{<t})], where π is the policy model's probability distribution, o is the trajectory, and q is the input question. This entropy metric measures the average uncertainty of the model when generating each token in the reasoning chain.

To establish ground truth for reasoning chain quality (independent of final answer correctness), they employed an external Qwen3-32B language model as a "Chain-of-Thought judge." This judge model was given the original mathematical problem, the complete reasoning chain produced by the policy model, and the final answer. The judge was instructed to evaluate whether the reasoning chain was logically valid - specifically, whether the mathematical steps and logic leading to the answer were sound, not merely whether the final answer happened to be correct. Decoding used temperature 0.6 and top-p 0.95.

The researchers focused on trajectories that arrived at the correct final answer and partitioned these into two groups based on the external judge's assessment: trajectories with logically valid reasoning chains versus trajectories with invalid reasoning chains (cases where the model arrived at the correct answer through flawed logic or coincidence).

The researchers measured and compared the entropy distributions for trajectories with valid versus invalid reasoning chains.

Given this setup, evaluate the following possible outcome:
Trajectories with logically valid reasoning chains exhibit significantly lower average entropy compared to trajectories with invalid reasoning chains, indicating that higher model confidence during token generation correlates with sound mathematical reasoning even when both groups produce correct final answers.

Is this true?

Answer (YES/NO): YES